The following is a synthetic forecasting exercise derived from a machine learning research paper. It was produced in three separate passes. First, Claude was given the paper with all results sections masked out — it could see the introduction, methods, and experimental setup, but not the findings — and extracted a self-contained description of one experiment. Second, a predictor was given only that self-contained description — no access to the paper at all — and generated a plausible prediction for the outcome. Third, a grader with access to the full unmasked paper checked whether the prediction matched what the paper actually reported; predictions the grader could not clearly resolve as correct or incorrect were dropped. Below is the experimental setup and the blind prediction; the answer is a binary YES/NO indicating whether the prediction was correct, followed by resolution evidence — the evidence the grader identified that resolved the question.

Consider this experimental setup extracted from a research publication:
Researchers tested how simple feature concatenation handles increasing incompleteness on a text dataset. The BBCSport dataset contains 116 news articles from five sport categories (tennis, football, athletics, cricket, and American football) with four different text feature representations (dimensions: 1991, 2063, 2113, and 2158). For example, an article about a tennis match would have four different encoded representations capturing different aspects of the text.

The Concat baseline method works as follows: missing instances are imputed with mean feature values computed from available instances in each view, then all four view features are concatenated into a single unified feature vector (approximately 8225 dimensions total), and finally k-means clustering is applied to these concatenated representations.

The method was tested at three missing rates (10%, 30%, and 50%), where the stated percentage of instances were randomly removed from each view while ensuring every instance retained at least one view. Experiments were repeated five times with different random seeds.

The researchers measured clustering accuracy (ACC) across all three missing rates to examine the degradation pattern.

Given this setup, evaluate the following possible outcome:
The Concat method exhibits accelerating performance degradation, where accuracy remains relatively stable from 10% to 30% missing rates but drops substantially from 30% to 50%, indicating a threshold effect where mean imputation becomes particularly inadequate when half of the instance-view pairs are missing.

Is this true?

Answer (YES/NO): NO